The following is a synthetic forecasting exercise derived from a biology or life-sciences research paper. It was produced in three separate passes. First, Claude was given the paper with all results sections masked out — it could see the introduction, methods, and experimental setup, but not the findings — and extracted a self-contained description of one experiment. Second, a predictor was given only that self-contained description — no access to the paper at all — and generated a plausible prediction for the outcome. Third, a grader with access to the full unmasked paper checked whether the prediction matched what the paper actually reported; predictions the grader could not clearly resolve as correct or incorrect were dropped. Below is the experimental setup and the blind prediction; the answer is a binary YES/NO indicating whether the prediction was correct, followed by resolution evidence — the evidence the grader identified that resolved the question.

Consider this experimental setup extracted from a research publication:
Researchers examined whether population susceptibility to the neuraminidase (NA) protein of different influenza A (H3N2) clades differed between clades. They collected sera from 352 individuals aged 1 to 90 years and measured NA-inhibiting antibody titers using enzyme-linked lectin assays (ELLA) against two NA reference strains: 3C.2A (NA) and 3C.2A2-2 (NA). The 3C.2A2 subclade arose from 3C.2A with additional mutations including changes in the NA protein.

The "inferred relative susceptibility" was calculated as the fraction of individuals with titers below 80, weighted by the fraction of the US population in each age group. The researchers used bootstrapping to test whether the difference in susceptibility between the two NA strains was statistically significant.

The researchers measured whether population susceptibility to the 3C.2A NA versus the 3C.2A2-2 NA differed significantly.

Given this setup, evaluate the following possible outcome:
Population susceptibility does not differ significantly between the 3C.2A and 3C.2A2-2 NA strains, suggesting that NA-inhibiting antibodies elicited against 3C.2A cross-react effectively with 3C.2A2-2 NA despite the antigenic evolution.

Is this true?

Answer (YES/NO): NO